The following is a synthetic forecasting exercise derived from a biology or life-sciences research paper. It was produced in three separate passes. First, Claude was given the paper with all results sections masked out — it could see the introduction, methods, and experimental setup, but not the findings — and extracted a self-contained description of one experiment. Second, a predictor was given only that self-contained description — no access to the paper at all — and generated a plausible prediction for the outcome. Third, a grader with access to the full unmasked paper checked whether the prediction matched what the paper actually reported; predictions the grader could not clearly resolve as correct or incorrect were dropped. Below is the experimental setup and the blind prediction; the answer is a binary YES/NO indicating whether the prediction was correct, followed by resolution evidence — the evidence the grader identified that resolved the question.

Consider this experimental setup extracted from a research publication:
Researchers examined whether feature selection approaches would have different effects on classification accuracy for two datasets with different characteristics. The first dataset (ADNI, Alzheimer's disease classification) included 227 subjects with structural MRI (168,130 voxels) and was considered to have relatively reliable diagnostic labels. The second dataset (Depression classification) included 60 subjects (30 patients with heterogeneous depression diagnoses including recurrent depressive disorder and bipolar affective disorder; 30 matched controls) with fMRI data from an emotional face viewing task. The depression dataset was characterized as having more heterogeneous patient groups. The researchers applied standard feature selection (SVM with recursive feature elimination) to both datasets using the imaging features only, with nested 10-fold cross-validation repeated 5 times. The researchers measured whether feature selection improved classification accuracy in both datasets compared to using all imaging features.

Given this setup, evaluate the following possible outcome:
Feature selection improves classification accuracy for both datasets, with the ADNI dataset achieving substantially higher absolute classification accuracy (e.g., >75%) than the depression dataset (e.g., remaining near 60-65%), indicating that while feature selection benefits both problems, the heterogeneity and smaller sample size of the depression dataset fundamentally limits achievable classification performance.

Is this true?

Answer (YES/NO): NO